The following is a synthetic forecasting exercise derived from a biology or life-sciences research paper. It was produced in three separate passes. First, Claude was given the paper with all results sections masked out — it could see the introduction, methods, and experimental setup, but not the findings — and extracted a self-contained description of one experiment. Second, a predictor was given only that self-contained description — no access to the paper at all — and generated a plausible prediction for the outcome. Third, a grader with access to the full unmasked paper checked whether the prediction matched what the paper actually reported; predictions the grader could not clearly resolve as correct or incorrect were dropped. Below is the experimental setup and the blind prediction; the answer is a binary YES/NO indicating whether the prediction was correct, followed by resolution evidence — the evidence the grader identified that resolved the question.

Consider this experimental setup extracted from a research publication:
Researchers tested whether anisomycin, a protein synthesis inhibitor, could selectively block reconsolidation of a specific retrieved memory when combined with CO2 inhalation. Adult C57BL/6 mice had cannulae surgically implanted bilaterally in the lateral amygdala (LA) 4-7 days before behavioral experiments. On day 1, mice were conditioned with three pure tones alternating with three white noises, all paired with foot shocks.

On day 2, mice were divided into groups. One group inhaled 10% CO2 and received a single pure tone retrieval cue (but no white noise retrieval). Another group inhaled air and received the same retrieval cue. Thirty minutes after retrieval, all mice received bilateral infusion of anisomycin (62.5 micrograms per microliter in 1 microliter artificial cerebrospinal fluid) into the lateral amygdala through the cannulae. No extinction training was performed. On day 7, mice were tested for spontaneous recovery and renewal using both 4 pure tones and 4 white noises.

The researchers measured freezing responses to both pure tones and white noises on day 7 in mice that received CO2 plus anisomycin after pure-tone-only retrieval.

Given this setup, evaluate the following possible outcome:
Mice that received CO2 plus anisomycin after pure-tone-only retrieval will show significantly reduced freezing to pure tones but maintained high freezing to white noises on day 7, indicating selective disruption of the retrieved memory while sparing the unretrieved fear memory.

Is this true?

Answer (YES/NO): YES